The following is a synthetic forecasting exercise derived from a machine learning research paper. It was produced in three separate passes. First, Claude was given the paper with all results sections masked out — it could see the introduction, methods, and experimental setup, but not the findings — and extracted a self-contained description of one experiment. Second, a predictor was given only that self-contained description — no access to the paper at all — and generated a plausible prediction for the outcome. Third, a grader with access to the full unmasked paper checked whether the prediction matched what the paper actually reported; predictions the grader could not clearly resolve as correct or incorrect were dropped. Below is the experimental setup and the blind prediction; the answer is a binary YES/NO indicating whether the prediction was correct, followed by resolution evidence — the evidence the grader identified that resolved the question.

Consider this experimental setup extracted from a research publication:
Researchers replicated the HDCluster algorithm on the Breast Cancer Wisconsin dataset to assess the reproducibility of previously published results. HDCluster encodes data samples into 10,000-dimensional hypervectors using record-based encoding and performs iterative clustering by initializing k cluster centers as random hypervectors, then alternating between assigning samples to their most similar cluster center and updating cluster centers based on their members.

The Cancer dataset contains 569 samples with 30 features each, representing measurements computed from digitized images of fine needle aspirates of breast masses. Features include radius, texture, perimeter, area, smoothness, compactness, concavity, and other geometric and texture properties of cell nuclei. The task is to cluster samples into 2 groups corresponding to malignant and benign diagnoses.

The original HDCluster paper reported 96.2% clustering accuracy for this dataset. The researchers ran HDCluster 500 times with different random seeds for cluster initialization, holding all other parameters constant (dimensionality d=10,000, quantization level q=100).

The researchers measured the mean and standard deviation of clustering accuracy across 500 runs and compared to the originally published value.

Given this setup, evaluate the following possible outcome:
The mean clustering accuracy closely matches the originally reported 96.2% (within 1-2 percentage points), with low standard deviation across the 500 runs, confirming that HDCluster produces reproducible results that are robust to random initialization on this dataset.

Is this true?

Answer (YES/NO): NO